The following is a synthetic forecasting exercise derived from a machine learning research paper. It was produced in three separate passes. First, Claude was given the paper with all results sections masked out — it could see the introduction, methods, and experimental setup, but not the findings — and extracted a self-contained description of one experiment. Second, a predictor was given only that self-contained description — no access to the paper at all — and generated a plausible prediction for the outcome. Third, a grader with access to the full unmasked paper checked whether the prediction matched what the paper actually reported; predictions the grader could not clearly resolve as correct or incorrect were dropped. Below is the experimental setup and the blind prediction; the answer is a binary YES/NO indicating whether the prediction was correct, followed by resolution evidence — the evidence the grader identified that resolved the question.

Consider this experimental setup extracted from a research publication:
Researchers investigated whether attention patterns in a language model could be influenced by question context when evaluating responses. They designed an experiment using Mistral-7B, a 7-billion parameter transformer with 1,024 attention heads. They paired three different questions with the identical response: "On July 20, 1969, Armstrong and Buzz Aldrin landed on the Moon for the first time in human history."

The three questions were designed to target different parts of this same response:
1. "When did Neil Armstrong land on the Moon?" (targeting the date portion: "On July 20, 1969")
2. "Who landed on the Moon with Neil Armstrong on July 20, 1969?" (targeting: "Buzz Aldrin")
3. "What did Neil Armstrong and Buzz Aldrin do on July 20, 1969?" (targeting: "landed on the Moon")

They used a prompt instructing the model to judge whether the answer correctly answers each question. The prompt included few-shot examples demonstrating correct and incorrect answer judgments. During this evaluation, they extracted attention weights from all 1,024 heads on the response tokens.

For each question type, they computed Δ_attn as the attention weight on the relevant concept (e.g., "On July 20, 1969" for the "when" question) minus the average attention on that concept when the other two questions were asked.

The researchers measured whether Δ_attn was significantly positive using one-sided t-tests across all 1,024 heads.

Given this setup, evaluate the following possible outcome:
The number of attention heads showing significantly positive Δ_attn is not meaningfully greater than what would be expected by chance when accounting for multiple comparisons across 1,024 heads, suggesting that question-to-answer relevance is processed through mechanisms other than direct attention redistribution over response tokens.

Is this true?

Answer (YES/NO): NO